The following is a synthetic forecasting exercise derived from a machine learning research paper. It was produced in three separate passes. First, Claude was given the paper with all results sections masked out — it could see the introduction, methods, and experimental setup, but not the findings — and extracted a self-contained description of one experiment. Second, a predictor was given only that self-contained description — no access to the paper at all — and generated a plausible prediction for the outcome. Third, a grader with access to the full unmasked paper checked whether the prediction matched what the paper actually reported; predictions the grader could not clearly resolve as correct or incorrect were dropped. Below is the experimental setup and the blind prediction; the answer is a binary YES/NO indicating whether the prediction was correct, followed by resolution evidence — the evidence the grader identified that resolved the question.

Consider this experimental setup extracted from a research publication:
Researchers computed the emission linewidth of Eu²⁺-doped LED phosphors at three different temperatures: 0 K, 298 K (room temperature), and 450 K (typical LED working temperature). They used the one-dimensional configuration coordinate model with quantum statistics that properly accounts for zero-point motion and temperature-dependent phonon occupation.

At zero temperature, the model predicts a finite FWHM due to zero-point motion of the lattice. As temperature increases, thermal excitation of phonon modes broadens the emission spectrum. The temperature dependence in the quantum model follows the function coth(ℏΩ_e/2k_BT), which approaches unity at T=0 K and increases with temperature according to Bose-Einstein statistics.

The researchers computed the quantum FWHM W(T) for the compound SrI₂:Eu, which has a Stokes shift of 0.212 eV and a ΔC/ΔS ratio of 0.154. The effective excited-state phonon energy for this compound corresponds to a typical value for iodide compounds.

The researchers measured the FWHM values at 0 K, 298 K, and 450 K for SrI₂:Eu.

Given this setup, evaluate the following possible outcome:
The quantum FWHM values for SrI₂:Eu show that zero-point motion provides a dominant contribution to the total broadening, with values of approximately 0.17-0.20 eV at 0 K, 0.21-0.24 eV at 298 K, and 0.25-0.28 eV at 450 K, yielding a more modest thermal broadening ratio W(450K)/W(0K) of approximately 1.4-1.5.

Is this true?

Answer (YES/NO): NO